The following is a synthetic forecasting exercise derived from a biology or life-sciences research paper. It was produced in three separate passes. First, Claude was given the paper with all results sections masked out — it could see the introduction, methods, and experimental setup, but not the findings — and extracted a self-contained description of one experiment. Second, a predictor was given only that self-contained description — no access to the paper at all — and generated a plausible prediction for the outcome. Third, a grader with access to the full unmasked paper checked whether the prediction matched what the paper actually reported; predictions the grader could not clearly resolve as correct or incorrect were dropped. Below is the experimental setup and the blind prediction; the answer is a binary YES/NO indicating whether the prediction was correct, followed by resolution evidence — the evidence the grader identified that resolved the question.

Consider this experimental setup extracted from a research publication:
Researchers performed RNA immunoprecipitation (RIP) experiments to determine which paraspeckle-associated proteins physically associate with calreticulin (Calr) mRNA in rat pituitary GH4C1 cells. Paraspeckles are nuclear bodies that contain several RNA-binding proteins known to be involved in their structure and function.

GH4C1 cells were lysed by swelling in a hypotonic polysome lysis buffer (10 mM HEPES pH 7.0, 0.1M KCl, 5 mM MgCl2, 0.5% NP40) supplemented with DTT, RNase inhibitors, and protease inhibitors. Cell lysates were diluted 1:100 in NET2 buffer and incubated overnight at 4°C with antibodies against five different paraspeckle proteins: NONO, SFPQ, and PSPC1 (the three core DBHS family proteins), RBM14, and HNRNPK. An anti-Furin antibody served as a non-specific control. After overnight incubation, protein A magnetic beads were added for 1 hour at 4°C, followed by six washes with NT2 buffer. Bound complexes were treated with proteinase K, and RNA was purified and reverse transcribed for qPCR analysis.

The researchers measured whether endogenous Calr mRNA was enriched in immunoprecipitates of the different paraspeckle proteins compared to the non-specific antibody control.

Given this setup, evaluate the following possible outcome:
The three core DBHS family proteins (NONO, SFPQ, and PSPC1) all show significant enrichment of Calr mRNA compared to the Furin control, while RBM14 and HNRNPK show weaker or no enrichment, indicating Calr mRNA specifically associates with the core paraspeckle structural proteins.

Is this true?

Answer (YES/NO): NO